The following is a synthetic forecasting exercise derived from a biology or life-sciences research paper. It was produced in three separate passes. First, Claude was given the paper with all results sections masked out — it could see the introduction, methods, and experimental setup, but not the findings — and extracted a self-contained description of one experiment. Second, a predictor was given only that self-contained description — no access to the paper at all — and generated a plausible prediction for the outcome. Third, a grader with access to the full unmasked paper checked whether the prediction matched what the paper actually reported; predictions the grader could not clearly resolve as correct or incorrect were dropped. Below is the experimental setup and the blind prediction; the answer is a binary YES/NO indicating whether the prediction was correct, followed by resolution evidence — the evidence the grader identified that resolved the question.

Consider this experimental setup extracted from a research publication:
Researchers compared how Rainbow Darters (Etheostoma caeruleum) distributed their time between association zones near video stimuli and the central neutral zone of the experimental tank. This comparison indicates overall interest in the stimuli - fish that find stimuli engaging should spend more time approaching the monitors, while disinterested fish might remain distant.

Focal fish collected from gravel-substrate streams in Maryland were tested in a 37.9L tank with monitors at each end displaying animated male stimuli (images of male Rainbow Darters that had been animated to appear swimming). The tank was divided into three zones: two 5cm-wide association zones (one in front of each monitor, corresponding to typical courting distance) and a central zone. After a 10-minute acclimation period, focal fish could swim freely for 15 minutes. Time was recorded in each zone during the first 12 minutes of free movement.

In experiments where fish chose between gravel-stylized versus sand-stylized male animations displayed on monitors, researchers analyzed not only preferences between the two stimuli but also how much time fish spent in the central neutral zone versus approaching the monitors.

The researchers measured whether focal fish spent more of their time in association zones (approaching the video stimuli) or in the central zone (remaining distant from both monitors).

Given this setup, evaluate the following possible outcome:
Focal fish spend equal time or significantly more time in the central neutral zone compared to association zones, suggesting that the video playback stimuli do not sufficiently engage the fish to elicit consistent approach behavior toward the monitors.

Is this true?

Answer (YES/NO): NO